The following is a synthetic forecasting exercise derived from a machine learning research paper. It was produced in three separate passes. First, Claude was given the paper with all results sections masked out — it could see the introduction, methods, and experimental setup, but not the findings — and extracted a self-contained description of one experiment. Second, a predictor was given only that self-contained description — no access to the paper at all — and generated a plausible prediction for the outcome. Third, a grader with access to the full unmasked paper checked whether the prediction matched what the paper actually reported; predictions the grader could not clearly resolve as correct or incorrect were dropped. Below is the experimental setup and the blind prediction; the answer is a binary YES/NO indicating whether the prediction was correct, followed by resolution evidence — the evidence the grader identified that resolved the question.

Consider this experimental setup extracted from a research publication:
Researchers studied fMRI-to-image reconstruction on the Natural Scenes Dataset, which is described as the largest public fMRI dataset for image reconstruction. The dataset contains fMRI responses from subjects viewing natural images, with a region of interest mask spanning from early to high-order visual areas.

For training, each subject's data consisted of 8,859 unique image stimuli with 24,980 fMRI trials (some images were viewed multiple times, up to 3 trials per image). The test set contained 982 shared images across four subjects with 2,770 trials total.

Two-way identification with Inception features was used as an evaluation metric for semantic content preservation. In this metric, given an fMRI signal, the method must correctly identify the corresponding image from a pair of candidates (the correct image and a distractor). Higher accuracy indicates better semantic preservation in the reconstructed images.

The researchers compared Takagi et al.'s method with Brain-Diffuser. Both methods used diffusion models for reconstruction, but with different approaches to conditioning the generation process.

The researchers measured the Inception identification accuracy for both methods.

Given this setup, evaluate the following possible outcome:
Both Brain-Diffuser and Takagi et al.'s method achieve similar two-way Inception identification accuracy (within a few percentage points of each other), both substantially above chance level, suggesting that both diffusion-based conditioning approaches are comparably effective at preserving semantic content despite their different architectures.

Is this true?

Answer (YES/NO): NO